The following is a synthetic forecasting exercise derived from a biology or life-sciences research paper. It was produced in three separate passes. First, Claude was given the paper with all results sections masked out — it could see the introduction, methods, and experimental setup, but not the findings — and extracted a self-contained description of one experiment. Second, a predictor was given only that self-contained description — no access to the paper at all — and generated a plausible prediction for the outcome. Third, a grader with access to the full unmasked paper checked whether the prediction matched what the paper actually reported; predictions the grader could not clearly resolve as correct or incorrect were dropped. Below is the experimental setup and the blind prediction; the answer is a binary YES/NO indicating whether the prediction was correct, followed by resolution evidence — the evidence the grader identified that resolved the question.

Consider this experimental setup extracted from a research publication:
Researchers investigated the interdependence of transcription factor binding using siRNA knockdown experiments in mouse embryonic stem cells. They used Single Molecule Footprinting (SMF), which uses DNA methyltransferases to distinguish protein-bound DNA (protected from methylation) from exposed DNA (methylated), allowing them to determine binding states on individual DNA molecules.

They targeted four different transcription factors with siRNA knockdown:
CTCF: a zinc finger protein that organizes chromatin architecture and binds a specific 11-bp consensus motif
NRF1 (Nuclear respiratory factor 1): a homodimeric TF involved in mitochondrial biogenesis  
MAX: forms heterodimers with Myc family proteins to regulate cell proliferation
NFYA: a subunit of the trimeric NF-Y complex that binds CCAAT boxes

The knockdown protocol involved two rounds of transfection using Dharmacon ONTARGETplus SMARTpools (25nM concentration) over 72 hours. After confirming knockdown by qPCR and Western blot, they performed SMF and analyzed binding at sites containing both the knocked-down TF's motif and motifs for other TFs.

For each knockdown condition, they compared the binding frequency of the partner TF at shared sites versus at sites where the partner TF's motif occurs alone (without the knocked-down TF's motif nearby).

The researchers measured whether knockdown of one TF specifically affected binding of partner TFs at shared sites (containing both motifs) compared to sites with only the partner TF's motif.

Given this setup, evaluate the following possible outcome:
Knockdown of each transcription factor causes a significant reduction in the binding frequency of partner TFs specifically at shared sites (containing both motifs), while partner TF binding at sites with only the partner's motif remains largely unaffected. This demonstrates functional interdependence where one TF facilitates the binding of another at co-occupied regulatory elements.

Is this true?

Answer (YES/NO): NO